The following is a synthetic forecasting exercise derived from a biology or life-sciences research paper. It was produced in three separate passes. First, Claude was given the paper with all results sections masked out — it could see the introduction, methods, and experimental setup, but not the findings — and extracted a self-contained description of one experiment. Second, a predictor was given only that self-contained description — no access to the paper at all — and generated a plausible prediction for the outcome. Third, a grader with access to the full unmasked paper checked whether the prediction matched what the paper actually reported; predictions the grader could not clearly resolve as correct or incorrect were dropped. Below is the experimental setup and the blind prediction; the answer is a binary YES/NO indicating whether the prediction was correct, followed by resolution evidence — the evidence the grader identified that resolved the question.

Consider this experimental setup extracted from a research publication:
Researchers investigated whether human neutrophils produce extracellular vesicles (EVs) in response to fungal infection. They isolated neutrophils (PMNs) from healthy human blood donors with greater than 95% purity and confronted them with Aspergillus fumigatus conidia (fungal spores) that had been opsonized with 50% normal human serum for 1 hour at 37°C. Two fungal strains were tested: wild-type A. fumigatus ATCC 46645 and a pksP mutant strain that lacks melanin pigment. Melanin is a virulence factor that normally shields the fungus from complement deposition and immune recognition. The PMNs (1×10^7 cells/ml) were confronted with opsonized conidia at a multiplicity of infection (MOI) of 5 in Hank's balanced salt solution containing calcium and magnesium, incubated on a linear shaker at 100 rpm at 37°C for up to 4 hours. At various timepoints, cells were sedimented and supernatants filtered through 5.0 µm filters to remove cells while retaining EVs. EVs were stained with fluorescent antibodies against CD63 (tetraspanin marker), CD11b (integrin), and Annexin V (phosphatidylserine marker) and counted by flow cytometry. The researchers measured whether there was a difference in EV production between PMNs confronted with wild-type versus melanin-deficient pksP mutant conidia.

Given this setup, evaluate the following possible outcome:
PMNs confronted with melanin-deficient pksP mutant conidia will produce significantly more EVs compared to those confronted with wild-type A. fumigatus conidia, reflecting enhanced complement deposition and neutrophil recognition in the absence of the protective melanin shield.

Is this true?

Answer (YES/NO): YES